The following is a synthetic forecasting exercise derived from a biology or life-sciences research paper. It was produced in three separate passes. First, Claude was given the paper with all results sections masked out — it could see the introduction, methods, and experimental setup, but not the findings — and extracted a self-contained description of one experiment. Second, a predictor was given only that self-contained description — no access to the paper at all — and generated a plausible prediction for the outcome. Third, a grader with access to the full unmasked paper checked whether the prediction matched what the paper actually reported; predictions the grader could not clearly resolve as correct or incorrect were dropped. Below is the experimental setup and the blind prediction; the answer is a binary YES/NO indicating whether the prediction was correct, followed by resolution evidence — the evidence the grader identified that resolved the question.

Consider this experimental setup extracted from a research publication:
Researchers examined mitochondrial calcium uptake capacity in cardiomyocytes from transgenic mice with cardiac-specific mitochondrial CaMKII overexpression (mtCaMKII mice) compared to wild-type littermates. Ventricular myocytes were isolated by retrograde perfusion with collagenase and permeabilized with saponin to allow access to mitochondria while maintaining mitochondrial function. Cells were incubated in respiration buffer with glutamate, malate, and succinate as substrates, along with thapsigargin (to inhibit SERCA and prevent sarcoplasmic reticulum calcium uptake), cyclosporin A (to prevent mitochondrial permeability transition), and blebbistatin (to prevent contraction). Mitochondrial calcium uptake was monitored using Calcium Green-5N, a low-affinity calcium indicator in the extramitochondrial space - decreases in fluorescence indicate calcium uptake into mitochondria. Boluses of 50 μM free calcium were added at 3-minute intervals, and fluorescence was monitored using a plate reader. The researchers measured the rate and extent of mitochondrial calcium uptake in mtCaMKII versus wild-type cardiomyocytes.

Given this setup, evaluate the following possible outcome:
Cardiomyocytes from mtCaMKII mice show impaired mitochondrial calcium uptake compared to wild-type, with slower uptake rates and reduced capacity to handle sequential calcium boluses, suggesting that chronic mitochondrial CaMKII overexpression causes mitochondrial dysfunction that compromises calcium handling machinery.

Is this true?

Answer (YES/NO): NO